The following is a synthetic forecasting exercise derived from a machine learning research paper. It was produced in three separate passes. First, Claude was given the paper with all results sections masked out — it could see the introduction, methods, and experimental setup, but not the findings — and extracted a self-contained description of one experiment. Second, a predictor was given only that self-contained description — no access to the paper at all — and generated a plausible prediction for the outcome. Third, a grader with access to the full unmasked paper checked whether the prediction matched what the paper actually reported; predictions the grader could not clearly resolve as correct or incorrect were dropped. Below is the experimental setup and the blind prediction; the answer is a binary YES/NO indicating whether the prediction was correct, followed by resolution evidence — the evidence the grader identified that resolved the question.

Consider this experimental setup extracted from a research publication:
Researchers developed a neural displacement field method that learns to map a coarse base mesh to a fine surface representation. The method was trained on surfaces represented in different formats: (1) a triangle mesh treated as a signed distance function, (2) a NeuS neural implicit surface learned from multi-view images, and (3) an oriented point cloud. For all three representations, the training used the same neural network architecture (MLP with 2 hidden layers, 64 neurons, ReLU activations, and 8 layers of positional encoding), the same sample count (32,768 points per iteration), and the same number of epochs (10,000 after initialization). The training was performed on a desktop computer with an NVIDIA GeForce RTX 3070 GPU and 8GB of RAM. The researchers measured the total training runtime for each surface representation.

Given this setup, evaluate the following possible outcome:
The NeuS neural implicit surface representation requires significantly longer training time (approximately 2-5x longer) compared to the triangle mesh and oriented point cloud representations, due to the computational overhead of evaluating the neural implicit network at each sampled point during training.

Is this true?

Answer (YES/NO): NO